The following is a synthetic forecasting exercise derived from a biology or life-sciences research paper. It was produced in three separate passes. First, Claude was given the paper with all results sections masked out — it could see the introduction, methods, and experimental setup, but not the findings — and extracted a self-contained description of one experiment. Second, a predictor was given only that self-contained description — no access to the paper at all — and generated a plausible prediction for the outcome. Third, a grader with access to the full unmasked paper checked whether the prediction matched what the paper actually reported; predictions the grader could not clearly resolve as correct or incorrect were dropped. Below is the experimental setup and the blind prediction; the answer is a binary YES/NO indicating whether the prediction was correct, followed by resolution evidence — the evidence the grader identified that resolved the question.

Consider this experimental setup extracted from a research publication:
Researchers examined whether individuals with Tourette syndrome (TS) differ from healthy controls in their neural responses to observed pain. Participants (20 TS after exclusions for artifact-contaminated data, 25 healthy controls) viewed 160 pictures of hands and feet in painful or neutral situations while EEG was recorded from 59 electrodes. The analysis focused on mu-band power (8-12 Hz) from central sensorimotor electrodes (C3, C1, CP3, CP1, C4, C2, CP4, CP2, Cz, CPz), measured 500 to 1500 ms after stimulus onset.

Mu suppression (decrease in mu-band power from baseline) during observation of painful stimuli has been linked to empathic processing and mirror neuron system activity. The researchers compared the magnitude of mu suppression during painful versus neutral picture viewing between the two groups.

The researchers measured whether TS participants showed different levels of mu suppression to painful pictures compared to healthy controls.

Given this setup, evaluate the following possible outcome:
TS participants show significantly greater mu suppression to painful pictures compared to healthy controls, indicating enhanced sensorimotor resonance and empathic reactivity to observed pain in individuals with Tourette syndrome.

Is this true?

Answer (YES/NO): NO